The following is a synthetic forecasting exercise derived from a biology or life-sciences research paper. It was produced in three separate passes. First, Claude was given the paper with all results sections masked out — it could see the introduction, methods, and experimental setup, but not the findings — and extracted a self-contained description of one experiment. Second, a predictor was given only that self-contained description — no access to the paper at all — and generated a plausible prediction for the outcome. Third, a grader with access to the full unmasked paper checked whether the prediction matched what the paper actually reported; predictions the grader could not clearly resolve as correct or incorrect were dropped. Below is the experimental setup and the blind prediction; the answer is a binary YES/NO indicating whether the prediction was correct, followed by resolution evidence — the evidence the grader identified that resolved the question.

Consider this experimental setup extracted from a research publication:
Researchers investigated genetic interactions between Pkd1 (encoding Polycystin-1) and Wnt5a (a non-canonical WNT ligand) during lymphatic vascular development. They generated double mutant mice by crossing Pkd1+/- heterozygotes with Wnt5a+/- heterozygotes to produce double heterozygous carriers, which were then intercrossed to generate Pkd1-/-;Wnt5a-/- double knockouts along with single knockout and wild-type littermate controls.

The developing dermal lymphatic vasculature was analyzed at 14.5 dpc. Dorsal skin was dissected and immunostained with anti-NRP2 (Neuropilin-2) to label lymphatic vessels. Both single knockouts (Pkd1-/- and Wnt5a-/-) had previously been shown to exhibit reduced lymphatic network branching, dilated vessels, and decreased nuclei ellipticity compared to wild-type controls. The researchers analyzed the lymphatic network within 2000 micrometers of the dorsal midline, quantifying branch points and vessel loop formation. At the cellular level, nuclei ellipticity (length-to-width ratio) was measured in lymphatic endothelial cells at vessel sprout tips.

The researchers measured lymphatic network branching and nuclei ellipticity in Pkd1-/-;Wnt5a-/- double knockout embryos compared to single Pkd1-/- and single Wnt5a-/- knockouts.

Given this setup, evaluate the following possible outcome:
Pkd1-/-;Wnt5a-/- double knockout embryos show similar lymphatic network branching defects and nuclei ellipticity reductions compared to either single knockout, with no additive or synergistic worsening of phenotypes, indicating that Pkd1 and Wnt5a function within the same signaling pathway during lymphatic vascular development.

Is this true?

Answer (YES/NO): NO